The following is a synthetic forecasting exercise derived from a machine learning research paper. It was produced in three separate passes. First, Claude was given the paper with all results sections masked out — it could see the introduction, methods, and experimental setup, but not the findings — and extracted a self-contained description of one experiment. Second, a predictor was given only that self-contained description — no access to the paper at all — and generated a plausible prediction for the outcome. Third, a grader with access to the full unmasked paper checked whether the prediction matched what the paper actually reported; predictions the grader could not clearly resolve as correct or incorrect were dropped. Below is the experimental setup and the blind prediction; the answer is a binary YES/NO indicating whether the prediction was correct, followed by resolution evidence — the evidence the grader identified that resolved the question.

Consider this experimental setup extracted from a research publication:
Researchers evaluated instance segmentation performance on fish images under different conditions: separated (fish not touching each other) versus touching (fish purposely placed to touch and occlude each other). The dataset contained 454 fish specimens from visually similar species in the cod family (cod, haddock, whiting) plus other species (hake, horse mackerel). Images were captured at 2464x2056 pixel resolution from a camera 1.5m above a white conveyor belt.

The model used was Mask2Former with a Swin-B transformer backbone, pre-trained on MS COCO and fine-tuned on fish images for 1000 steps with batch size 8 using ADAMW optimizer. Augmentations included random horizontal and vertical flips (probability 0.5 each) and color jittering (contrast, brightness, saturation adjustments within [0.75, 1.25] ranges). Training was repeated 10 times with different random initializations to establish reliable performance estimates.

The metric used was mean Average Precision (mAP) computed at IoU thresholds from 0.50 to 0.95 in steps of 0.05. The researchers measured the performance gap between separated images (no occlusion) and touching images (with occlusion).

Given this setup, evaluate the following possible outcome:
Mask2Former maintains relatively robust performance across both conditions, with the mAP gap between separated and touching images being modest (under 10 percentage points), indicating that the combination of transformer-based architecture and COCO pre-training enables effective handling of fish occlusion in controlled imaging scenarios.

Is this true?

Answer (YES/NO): YES